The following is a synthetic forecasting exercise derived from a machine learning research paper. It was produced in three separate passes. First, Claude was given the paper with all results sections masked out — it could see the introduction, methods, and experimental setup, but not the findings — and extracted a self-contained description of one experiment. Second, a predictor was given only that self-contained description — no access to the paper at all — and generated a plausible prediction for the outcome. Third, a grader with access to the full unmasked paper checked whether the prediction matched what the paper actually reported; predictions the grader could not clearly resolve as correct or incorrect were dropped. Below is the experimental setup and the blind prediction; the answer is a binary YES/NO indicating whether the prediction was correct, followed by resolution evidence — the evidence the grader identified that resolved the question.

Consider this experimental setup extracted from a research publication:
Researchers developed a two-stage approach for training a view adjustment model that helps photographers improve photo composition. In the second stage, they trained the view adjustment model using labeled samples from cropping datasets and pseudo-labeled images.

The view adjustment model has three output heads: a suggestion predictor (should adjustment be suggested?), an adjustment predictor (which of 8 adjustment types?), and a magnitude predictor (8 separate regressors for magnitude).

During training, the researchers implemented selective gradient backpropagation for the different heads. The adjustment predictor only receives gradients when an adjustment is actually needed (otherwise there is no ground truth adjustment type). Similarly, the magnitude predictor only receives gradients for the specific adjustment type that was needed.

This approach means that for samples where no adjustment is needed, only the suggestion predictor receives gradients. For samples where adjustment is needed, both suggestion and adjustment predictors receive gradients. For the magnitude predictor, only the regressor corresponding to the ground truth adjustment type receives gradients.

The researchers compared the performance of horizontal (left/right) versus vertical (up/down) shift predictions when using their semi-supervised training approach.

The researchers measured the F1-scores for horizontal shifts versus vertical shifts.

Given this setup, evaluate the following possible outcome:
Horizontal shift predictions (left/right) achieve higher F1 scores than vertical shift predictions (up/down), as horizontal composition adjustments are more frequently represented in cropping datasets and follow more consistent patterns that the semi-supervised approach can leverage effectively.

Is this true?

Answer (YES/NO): NO